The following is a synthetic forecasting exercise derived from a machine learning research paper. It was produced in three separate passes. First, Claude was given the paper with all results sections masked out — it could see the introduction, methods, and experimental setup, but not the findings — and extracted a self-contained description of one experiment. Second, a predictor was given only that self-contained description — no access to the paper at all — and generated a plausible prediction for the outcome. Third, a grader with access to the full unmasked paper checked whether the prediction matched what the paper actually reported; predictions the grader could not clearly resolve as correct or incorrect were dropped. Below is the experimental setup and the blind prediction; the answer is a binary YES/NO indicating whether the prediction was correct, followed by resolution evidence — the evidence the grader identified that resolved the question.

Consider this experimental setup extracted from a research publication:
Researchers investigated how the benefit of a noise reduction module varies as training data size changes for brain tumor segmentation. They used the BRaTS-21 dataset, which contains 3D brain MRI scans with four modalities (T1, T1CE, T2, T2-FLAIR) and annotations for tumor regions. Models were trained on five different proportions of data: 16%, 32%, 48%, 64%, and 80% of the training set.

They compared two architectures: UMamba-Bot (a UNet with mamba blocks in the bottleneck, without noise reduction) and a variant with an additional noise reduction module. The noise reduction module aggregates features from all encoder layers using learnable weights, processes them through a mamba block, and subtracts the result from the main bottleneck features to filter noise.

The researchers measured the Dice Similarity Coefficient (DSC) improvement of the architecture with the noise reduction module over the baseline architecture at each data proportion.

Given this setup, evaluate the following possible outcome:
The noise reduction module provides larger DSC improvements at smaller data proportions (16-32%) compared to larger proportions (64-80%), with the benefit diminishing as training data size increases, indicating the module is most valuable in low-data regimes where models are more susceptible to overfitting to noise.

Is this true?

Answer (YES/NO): NO